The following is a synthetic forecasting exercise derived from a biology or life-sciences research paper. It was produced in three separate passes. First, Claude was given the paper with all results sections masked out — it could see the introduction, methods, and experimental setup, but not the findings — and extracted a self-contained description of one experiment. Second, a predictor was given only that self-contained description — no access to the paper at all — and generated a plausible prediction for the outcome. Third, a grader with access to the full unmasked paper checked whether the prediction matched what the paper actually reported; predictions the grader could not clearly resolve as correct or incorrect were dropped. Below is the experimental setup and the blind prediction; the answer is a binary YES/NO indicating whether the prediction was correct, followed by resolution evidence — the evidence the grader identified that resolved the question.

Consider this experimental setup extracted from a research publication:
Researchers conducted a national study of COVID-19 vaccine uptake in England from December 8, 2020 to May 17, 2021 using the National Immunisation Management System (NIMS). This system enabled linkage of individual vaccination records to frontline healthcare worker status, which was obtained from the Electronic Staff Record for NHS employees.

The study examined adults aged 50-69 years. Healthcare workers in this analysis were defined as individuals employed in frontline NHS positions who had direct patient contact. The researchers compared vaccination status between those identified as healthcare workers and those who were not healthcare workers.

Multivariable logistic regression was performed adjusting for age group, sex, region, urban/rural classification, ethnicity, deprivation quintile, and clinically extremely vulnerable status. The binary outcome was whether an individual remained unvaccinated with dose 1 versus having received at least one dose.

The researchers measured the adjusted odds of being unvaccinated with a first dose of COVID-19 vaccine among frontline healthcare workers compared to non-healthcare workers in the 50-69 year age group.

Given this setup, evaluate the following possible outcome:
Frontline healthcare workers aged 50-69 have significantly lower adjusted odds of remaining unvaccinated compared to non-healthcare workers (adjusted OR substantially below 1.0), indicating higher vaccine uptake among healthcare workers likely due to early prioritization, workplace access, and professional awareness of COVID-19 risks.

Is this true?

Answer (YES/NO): YES